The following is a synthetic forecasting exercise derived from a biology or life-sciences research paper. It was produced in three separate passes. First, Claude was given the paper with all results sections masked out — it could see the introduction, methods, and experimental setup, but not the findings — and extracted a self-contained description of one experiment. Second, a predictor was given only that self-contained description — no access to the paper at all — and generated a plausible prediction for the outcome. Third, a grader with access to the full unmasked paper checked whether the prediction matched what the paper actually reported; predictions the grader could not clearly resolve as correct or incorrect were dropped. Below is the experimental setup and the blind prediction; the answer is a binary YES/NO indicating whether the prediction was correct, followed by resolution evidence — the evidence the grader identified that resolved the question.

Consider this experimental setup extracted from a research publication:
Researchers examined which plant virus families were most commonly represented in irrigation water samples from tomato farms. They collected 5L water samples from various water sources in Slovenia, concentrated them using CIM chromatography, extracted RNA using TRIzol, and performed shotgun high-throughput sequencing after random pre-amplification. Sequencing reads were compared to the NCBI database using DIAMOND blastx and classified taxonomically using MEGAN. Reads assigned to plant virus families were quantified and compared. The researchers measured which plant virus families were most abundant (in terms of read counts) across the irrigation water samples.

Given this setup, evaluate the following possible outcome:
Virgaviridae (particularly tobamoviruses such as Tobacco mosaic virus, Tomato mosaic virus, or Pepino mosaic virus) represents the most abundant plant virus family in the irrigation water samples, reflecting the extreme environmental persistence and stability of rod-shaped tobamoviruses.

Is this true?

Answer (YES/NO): NO